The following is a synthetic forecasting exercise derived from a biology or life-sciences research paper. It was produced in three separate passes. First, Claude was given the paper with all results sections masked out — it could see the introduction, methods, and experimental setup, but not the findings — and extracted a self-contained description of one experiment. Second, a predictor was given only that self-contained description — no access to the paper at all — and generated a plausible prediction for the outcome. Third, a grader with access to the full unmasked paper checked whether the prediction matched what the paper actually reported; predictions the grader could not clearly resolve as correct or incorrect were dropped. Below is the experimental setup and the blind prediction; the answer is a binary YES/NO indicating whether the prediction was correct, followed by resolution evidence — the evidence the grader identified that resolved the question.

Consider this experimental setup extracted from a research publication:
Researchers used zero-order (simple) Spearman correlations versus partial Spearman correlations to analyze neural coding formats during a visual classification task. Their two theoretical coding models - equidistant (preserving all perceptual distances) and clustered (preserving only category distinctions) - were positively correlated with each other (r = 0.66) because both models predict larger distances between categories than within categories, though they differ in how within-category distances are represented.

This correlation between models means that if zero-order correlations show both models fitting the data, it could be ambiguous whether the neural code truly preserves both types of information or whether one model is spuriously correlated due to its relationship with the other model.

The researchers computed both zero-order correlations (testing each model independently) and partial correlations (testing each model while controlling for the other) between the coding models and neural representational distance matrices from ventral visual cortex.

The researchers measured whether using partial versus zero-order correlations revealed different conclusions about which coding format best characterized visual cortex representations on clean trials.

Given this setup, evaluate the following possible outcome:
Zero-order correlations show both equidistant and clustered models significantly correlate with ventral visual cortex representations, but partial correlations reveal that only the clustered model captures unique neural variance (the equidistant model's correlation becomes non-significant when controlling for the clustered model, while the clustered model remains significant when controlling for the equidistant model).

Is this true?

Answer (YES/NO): NO